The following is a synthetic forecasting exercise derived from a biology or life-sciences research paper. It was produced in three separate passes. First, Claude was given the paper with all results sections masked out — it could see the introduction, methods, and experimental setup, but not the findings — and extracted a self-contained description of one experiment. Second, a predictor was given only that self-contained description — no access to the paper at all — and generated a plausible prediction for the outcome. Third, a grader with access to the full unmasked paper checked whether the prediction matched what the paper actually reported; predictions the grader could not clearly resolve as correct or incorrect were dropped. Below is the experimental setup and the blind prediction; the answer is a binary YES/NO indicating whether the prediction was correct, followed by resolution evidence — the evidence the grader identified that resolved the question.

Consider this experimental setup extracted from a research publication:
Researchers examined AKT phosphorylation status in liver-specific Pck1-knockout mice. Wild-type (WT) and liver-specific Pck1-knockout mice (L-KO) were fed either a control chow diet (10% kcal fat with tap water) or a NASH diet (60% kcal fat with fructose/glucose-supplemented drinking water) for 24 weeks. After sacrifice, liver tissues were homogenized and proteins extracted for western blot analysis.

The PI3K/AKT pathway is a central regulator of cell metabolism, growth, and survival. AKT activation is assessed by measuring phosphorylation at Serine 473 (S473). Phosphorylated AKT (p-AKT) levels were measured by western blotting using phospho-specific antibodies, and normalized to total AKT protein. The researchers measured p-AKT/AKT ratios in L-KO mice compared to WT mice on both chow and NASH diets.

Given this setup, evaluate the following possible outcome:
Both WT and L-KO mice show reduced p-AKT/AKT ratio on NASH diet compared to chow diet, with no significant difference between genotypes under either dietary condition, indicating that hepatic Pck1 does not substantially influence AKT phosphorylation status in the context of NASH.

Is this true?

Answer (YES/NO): NO